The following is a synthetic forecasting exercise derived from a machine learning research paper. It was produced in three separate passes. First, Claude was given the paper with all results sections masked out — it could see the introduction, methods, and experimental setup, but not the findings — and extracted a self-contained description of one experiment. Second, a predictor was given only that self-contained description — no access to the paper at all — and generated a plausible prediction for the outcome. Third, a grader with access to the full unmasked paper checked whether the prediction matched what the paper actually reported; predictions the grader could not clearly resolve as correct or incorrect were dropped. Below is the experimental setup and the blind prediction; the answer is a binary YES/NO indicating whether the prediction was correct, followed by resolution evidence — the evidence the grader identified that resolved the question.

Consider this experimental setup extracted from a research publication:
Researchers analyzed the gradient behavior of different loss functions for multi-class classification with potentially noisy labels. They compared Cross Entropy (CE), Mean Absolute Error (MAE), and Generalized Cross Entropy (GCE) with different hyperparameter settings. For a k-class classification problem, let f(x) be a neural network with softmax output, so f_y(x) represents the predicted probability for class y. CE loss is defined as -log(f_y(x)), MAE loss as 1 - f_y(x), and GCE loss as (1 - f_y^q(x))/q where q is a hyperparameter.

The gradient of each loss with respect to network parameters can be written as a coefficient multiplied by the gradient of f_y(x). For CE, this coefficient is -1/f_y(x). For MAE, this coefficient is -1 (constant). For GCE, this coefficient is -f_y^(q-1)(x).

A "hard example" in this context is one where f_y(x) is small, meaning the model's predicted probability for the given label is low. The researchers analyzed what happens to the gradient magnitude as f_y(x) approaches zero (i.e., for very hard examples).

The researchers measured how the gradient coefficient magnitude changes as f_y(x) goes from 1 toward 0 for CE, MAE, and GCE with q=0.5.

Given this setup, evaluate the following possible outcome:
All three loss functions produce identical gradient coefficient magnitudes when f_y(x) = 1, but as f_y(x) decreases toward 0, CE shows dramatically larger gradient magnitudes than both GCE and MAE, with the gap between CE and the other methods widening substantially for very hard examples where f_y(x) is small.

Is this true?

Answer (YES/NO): YES